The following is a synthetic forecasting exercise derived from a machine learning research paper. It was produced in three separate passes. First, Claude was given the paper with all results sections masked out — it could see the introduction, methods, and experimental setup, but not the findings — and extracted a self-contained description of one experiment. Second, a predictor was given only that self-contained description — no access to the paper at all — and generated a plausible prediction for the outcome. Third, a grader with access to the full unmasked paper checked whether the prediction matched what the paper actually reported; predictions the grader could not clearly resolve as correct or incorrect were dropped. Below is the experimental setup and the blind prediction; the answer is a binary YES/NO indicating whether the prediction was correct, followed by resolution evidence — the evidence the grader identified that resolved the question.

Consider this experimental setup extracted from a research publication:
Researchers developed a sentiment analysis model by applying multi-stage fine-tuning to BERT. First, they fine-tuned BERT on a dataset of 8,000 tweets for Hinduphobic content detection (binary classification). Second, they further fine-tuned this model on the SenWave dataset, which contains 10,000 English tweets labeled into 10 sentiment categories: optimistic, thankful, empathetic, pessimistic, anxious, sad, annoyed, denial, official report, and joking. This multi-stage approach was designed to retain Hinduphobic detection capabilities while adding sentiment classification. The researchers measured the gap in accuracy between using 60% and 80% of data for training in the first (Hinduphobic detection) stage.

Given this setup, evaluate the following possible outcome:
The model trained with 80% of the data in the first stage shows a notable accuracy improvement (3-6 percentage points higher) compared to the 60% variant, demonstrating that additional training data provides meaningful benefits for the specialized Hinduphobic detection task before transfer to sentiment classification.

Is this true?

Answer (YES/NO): NO